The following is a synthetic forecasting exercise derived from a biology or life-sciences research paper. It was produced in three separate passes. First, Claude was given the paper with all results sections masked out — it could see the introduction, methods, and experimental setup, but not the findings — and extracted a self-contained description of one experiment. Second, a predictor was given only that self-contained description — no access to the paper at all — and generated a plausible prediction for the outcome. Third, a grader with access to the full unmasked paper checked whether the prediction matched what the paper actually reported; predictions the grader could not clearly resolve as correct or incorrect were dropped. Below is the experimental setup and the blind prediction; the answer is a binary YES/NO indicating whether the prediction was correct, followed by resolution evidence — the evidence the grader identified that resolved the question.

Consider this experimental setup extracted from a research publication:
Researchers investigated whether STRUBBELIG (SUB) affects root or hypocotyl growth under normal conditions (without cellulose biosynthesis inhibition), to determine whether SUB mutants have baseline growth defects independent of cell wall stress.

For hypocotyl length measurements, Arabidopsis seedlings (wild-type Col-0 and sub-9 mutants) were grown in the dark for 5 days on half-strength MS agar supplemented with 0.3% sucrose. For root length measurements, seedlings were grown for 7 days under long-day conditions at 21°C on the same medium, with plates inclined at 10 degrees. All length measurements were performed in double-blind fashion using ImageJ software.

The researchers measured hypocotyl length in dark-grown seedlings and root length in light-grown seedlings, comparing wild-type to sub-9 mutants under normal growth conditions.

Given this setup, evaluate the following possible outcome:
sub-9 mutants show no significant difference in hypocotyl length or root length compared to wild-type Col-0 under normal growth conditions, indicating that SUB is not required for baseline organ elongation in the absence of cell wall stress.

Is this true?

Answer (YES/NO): YES